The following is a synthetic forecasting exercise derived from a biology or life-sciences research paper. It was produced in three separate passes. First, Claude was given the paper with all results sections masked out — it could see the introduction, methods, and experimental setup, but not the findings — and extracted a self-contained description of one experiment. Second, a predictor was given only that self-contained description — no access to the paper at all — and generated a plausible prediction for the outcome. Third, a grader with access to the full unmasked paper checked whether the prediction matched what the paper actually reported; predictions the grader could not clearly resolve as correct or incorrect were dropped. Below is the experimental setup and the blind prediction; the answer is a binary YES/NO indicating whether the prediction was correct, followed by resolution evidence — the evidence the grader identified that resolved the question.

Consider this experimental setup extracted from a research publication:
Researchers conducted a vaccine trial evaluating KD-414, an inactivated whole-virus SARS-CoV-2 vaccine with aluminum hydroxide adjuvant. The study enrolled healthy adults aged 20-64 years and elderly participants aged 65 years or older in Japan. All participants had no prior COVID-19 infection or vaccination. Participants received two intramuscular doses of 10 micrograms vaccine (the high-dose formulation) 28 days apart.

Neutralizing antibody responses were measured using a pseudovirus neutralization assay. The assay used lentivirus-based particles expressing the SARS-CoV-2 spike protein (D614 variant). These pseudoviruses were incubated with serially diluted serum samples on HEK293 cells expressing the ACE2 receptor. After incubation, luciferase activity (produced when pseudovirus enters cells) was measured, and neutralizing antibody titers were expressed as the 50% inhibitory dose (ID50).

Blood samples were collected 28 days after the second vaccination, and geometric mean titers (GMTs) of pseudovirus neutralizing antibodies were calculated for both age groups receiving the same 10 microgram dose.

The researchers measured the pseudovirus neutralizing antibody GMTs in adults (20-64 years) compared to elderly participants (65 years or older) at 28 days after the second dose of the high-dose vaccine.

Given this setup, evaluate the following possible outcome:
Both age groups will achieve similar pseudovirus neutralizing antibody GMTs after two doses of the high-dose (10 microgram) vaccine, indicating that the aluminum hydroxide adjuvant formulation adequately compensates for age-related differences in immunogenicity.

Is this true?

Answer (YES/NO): NO